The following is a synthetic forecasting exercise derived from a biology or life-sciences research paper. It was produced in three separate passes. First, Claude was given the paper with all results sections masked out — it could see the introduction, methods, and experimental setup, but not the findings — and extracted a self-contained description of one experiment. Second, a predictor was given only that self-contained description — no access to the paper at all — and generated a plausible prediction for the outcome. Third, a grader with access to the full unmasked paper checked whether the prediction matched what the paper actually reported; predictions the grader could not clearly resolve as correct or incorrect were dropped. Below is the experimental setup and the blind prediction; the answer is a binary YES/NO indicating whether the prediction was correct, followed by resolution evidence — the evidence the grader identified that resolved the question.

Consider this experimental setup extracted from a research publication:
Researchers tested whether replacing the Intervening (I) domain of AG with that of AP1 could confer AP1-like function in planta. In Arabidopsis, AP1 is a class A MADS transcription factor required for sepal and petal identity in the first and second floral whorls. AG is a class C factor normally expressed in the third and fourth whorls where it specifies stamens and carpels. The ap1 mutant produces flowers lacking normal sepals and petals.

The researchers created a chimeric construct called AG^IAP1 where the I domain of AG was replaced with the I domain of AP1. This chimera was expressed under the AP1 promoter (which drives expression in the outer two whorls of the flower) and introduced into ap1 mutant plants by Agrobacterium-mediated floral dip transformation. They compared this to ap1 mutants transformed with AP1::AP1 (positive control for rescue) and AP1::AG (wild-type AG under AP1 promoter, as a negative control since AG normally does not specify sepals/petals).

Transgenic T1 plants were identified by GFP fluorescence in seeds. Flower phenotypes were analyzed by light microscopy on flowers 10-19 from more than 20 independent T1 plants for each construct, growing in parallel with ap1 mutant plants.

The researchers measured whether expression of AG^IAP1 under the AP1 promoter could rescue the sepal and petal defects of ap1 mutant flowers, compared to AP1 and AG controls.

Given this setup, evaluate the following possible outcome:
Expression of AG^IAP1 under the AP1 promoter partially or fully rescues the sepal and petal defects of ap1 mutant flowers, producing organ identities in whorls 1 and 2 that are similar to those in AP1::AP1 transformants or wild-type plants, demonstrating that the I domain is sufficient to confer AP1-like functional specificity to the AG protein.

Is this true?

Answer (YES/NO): YES